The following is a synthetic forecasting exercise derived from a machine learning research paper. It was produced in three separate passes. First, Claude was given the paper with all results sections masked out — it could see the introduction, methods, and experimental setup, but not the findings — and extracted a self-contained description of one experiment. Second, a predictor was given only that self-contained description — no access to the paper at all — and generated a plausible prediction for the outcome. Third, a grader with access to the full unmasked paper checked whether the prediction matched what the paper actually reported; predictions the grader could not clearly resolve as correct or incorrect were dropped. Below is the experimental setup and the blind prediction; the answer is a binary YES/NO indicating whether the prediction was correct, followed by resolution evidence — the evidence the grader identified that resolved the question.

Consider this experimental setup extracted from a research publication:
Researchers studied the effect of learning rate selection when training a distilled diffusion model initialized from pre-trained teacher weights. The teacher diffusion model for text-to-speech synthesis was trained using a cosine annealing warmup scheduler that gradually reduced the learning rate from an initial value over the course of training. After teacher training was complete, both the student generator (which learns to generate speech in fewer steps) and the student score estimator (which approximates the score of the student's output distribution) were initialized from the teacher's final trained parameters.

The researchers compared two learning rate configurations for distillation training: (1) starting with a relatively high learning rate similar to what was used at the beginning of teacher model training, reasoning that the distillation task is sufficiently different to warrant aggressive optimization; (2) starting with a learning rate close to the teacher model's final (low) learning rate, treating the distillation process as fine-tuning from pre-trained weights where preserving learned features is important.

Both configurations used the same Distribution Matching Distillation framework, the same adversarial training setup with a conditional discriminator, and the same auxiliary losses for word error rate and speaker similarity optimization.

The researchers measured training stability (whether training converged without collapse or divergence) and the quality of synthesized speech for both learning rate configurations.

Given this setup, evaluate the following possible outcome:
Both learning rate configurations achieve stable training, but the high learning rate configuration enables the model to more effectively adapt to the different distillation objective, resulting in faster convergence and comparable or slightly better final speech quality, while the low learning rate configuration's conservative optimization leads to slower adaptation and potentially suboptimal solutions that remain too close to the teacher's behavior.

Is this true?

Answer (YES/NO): NO